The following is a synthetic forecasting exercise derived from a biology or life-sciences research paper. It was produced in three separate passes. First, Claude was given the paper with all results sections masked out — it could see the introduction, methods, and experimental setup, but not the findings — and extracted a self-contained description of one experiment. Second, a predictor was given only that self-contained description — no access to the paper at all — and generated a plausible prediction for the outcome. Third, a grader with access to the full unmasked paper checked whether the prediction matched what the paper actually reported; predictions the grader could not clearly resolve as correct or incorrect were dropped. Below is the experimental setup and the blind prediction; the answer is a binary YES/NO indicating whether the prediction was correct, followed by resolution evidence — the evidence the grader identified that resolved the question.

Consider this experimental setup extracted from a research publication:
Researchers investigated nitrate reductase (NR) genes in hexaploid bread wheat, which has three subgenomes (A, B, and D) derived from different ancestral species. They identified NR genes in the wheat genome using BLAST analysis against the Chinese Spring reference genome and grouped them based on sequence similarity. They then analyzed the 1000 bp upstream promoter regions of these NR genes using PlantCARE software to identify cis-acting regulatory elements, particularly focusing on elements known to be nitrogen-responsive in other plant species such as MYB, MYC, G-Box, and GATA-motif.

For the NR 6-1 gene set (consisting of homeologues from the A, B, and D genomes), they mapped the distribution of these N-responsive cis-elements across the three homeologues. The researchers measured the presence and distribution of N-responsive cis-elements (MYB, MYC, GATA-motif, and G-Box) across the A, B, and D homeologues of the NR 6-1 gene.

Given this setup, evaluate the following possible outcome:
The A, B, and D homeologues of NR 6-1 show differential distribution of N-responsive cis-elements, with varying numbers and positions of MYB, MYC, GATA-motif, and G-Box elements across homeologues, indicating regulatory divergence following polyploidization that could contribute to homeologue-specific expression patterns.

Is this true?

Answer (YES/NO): YES